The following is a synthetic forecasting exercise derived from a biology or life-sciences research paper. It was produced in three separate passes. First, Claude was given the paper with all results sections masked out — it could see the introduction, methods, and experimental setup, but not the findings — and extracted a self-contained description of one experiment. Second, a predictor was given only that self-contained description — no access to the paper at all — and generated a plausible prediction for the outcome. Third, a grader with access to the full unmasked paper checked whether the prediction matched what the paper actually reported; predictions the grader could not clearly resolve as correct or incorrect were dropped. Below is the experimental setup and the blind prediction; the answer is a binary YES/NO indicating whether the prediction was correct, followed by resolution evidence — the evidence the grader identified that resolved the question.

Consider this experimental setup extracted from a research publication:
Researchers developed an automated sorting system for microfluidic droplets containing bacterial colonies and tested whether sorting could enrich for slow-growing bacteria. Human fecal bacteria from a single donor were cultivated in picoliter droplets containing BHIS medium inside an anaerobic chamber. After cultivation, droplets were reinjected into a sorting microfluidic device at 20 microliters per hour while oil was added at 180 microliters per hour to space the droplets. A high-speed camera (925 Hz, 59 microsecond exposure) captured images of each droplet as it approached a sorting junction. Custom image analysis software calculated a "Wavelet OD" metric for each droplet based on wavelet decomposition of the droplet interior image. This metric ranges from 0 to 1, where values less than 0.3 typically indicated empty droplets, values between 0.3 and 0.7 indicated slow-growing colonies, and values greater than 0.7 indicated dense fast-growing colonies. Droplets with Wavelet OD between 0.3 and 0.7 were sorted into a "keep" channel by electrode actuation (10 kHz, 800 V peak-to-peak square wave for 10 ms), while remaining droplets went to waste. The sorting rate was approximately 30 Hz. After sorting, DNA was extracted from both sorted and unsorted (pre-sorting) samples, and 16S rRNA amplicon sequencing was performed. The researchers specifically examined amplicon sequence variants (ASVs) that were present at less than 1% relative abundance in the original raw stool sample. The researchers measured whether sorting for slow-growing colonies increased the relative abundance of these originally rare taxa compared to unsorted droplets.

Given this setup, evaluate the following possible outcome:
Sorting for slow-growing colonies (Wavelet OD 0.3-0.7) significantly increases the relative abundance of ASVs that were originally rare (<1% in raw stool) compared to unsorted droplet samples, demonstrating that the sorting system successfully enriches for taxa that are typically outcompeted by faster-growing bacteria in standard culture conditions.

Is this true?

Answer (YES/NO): YES